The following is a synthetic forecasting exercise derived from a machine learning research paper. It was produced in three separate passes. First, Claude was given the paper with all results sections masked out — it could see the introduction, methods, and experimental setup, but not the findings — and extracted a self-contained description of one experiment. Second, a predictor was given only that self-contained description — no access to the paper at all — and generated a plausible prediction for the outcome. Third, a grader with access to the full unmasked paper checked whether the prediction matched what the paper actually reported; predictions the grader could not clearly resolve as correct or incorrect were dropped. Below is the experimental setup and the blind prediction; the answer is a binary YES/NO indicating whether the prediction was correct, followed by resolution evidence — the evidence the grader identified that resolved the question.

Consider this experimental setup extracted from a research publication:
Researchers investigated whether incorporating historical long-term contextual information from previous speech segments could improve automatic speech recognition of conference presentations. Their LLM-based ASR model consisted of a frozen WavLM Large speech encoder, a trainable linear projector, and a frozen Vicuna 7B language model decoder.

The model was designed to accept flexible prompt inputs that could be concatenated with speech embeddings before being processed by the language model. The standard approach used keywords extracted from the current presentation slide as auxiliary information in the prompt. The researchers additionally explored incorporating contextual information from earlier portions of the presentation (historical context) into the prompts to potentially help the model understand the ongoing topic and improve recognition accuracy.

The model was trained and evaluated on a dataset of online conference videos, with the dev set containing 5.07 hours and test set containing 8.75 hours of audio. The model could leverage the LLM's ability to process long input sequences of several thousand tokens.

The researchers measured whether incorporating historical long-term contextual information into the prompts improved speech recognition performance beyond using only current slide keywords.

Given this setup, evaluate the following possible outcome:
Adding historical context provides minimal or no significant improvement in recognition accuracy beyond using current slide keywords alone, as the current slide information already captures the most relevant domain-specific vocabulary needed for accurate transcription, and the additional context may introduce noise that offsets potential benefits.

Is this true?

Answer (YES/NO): YES